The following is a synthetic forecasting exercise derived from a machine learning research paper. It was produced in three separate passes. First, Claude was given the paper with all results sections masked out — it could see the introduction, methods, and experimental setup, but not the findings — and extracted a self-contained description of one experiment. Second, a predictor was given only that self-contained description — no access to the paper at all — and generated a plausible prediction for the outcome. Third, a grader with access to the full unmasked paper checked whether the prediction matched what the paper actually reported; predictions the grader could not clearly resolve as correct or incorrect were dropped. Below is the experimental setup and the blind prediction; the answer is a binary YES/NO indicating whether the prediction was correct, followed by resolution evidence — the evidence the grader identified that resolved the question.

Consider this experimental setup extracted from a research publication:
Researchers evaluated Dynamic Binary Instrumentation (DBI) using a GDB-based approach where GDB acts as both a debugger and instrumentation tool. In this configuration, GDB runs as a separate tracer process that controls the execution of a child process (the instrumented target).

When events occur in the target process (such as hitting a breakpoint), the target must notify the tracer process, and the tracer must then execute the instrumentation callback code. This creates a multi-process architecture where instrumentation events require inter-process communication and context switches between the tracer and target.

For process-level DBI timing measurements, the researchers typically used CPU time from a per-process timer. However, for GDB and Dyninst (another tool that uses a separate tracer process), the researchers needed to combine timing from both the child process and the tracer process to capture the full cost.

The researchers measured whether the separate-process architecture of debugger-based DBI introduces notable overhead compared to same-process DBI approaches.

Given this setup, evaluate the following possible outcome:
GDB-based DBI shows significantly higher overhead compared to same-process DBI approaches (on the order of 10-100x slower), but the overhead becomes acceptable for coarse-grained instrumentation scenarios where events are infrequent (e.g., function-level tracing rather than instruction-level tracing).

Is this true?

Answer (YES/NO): NO